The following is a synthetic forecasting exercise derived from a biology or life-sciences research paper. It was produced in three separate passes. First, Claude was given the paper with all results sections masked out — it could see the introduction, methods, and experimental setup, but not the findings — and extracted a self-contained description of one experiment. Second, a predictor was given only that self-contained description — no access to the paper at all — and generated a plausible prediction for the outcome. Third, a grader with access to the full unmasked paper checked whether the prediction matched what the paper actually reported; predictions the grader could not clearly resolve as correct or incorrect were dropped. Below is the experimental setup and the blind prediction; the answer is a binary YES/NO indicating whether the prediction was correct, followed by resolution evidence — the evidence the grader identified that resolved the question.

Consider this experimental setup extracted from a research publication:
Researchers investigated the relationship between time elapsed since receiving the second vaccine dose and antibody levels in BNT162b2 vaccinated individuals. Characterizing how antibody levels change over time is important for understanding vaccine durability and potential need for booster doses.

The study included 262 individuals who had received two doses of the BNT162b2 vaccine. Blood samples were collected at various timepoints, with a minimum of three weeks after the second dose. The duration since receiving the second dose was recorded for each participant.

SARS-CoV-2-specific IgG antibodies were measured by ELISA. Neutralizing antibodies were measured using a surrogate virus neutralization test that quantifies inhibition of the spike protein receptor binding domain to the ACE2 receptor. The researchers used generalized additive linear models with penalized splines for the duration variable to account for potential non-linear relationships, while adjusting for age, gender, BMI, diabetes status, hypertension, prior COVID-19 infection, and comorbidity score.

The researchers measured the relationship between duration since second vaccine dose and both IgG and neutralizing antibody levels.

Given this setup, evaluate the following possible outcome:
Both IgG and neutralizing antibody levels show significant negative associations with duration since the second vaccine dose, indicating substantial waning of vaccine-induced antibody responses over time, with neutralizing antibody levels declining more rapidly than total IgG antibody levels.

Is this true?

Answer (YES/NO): NO